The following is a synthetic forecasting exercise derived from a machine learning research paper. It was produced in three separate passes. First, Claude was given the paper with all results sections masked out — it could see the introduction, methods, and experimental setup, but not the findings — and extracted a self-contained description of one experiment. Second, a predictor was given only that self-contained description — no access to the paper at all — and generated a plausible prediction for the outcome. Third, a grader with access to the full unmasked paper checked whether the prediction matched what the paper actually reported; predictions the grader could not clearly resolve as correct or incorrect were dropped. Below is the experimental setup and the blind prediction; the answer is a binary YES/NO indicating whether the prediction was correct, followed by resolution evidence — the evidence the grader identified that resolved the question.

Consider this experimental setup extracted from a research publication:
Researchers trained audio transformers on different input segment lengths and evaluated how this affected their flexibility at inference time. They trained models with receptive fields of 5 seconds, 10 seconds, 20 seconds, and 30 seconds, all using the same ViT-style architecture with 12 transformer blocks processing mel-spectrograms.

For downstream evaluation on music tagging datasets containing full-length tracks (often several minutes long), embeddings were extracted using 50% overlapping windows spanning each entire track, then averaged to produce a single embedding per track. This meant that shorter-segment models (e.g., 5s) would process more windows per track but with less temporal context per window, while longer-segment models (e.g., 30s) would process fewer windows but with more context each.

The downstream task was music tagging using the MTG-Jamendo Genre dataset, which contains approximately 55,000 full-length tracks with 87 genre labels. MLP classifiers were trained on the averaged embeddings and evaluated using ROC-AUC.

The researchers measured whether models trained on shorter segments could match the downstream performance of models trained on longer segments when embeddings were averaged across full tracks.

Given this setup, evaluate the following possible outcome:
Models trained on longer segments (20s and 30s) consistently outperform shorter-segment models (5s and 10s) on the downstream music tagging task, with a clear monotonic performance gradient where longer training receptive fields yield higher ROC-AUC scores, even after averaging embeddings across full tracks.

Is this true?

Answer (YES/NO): NO